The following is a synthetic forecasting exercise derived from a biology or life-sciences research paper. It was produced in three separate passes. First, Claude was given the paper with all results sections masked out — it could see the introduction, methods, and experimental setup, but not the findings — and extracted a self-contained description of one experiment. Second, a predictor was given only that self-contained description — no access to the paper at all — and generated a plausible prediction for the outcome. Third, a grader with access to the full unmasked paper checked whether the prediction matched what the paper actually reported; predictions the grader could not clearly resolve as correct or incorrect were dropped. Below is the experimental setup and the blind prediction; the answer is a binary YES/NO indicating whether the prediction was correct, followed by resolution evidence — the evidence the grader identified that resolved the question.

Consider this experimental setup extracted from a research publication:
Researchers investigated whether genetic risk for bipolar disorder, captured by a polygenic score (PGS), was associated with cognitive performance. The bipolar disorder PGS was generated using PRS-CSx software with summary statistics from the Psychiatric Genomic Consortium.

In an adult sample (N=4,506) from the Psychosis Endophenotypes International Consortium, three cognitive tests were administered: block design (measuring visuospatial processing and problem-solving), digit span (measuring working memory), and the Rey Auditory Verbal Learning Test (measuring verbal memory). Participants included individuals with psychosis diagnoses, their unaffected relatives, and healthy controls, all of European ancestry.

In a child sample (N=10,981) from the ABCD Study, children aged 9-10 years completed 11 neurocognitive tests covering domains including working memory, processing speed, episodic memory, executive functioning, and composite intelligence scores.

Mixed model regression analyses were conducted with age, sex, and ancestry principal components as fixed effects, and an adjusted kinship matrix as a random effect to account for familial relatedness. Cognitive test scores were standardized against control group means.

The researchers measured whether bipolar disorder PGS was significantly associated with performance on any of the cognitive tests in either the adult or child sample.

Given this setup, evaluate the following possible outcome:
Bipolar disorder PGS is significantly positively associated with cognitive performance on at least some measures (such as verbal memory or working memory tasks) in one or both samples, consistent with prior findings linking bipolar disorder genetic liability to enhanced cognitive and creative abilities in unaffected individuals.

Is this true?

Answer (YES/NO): NO